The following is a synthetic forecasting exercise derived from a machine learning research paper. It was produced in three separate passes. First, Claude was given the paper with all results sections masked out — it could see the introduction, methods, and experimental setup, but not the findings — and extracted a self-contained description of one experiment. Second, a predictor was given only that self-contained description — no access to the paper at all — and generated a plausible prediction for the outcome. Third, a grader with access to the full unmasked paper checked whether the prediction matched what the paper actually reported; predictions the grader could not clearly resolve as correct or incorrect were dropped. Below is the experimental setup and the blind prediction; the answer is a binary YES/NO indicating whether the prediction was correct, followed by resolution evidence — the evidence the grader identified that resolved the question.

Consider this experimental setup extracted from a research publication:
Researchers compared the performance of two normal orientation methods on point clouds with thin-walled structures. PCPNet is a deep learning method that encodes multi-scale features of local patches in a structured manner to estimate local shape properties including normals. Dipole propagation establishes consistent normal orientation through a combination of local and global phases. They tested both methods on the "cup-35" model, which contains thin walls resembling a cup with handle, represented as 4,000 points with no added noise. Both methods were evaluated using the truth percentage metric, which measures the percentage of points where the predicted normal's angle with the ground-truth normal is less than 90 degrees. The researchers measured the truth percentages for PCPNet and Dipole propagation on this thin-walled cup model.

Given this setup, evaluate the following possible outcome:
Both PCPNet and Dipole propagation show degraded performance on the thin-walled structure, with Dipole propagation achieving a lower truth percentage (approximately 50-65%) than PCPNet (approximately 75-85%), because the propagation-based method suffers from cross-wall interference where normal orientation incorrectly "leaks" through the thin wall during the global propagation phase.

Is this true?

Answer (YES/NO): YES